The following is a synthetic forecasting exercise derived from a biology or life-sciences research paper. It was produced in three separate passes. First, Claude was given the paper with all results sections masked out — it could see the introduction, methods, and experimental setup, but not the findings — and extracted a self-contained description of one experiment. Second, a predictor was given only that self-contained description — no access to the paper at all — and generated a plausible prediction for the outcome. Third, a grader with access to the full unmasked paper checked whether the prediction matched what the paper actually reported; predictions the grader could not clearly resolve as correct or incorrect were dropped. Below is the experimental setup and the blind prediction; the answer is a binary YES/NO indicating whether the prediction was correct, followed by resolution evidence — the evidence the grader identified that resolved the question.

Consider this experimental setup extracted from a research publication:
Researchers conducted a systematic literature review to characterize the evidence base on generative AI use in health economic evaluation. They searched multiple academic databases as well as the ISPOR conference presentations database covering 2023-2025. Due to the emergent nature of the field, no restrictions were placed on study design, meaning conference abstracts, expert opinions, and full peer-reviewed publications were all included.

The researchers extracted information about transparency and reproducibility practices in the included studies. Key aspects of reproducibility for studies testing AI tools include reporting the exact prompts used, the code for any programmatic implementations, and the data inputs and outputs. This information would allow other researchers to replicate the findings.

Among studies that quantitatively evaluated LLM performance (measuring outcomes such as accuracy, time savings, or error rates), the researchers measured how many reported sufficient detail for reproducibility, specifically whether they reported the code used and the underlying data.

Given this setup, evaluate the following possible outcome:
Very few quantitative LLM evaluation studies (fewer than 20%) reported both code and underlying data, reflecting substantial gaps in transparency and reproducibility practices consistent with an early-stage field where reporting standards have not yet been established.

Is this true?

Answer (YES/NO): YES